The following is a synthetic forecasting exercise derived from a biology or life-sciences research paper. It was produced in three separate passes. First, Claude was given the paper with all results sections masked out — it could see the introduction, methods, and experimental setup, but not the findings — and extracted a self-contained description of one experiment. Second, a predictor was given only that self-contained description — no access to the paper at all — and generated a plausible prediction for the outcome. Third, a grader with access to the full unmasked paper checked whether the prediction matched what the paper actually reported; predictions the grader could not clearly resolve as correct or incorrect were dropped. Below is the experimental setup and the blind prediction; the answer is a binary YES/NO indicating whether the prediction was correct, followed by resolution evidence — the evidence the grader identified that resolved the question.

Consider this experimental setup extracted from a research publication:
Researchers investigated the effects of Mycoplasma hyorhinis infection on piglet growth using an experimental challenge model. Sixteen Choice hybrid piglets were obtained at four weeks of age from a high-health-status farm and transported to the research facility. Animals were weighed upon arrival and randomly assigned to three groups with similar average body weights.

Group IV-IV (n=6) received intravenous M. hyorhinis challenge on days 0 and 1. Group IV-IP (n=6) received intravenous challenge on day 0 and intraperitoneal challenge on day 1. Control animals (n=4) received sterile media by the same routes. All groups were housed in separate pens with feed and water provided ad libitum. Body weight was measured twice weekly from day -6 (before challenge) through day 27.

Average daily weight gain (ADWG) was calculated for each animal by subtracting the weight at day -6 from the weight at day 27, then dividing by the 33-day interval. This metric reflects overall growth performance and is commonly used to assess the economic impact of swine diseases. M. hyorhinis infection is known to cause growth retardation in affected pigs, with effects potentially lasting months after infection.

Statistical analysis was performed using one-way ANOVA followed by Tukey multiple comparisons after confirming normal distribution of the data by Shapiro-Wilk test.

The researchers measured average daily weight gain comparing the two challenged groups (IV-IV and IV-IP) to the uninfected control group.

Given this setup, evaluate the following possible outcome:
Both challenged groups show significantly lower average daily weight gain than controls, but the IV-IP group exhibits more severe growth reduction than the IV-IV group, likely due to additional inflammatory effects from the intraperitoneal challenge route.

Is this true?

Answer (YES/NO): NO